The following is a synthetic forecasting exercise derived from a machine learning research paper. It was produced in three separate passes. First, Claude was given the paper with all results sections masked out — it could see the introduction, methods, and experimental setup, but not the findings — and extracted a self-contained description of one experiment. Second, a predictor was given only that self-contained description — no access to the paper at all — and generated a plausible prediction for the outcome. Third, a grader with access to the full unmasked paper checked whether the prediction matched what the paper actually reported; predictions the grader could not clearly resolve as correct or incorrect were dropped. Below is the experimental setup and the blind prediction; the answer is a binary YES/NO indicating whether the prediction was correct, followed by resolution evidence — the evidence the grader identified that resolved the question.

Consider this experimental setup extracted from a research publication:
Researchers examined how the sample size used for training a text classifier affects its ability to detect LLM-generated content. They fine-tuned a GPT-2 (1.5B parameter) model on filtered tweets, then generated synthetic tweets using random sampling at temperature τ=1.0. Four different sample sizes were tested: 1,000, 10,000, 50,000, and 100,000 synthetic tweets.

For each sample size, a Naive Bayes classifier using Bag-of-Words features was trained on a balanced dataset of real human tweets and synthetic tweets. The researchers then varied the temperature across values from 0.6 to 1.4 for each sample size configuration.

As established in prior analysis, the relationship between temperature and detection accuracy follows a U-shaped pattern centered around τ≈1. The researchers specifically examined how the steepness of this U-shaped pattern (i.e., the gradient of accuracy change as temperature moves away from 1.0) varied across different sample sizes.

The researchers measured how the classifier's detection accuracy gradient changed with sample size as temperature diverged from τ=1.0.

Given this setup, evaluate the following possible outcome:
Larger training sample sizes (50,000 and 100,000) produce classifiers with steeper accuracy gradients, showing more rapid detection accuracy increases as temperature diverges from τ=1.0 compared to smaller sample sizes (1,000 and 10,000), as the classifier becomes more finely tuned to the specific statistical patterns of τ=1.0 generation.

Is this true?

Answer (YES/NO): YES